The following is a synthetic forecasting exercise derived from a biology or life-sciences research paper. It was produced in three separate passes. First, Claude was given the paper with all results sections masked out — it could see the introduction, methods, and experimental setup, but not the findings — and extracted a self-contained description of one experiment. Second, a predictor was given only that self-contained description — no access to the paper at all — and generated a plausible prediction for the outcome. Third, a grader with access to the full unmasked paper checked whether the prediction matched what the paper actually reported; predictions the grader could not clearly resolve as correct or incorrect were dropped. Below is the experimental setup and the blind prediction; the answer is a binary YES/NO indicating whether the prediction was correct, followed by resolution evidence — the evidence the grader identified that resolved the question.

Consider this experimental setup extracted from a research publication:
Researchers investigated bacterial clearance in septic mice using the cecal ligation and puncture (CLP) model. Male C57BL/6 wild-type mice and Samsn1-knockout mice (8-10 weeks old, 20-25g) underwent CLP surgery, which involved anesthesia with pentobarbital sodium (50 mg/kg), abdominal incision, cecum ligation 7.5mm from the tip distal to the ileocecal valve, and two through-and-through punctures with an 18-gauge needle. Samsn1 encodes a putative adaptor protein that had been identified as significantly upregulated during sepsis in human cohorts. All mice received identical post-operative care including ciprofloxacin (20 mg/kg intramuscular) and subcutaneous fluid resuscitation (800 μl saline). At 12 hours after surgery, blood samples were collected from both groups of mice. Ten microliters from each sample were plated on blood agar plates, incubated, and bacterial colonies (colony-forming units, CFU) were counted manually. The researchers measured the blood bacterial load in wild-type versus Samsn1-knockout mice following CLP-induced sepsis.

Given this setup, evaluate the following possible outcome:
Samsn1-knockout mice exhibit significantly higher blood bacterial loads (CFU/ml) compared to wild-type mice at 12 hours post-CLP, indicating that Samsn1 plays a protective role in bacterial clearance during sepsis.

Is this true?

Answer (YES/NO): NO